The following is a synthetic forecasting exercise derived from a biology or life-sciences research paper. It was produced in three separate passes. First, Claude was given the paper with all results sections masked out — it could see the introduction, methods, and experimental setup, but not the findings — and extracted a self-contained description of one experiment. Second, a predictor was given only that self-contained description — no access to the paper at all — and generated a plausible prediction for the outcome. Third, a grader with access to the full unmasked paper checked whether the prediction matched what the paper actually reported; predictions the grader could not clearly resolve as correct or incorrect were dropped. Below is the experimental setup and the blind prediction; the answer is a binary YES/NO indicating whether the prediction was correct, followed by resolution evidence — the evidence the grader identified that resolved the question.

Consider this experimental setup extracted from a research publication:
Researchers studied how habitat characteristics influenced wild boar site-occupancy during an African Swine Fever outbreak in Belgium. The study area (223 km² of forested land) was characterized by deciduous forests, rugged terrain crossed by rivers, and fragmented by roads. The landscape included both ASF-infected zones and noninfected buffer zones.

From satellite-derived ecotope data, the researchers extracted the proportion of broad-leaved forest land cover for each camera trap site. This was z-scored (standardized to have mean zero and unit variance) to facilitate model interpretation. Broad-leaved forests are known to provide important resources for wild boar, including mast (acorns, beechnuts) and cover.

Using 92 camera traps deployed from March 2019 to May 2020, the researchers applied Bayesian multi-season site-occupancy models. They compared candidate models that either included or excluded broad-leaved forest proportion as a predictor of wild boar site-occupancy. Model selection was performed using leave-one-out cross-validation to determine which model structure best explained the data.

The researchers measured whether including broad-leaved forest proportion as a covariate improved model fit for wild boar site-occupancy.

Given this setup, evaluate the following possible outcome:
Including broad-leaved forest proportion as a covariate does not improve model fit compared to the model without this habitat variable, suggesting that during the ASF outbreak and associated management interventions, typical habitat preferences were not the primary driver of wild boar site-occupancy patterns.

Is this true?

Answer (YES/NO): NO